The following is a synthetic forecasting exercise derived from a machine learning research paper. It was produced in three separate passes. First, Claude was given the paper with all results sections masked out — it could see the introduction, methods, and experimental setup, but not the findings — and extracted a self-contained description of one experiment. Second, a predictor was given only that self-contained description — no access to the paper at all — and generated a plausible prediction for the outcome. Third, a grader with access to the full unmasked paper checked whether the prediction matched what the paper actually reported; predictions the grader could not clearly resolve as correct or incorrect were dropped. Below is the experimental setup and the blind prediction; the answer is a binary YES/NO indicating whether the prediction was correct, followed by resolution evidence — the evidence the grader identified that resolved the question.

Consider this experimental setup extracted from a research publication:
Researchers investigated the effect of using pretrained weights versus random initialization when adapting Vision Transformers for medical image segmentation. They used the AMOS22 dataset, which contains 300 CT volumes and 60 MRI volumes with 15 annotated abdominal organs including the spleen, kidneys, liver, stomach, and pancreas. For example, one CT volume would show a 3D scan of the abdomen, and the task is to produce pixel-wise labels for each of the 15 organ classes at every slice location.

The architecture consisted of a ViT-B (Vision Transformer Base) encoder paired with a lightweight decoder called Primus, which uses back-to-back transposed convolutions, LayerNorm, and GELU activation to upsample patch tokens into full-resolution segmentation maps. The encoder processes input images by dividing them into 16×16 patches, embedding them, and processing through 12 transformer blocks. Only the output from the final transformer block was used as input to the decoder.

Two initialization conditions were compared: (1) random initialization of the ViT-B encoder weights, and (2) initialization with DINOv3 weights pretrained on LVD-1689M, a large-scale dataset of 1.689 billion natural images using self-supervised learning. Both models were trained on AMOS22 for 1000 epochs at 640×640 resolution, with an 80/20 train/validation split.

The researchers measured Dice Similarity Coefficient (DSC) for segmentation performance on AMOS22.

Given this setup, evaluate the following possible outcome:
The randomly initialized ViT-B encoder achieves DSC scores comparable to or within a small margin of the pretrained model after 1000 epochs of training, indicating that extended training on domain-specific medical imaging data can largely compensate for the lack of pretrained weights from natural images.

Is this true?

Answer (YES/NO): NO